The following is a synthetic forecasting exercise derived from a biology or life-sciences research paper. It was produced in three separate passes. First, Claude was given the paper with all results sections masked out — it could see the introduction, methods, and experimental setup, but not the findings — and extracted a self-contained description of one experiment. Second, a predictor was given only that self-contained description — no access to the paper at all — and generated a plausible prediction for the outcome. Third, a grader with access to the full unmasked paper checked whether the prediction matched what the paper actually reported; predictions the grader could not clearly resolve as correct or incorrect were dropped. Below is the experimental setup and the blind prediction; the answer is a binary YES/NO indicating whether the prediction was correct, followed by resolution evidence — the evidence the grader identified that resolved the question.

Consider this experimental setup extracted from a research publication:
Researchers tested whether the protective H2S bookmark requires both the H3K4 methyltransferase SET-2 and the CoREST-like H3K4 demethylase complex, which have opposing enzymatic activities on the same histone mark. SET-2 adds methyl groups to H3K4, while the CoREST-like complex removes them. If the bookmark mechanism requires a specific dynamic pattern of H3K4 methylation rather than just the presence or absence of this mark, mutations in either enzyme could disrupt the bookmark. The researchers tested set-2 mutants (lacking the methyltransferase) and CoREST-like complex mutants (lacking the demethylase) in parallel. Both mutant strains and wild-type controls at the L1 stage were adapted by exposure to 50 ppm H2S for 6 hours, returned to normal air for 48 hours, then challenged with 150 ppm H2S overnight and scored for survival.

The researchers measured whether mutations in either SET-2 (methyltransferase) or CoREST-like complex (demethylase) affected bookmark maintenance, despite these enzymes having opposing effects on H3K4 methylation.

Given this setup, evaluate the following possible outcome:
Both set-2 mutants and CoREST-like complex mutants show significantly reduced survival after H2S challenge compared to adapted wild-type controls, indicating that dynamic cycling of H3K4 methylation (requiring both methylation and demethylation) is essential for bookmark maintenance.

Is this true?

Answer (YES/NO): YES